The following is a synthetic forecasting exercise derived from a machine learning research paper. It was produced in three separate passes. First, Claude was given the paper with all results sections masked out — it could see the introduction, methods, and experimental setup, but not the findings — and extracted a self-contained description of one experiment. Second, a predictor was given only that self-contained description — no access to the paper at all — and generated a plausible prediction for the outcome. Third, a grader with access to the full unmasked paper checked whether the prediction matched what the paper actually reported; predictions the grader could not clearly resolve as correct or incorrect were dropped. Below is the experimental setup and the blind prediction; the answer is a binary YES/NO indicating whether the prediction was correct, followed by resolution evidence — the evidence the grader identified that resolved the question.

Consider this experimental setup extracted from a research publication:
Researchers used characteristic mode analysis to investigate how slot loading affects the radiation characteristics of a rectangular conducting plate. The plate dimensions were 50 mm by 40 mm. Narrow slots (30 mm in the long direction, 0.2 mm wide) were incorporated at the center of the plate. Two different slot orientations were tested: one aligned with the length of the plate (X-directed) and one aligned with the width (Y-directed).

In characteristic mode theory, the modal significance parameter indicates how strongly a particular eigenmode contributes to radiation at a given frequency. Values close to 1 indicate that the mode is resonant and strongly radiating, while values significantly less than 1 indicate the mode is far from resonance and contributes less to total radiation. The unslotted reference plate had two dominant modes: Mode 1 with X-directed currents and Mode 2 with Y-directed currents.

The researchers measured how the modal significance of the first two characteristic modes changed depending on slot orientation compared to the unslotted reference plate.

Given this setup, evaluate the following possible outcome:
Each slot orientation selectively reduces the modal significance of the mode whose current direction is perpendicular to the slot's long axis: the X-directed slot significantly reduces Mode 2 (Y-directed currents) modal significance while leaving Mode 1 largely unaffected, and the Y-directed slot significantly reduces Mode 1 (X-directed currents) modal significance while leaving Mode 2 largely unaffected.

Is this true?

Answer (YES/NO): YES